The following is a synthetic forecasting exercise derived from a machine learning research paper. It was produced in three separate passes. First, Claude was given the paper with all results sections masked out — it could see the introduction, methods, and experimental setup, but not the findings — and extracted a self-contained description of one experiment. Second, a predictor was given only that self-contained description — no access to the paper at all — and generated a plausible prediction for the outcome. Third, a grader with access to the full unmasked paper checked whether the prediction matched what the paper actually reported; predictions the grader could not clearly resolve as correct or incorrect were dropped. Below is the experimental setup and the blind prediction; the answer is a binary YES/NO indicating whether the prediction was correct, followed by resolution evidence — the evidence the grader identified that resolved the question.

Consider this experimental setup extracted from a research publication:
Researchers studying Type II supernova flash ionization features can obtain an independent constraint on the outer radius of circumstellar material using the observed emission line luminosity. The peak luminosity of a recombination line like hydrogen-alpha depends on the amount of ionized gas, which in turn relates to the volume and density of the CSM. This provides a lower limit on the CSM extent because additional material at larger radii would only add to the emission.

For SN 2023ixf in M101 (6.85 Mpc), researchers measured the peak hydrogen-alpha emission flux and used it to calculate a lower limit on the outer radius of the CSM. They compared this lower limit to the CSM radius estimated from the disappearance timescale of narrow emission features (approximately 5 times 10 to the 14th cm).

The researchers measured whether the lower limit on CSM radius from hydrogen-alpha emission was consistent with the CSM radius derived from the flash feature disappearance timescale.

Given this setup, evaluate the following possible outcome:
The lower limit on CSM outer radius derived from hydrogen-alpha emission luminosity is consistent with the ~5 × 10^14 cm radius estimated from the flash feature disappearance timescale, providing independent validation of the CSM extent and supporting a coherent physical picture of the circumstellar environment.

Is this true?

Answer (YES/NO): YES